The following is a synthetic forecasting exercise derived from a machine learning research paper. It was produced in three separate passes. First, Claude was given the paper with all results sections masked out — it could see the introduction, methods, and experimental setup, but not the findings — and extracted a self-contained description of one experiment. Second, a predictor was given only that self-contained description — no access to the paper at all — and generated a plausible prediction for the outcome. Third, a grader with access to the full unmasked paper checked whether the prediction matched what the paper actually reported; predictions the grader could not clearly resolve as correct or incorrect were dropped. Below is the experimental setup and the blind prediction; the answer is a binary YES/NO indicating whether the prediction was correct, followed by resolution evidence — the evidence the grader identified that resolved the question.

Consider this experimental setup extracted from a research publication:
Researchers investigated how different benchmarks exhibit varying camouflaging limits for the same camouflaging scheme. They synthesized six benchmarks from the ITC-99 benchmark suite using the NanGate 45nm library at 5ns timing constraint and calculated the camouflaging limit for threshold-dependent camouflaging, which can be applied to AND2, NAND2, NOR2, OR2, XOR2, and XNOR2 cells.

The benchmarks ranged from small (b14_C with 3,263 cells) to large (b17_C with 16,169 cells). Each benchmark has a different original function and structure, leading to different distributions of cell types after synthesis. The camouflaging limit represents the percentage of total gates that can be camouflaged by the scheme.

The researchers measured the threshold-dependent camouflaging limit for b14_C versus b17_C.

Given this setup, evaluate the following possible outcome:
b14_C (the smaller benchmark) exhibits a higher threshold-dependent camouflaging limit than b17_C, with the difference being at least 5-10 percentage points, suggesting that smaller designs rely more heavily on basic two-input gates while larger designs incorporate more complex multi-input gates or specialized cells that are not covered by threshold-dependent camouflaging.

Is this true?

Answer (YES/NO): YES